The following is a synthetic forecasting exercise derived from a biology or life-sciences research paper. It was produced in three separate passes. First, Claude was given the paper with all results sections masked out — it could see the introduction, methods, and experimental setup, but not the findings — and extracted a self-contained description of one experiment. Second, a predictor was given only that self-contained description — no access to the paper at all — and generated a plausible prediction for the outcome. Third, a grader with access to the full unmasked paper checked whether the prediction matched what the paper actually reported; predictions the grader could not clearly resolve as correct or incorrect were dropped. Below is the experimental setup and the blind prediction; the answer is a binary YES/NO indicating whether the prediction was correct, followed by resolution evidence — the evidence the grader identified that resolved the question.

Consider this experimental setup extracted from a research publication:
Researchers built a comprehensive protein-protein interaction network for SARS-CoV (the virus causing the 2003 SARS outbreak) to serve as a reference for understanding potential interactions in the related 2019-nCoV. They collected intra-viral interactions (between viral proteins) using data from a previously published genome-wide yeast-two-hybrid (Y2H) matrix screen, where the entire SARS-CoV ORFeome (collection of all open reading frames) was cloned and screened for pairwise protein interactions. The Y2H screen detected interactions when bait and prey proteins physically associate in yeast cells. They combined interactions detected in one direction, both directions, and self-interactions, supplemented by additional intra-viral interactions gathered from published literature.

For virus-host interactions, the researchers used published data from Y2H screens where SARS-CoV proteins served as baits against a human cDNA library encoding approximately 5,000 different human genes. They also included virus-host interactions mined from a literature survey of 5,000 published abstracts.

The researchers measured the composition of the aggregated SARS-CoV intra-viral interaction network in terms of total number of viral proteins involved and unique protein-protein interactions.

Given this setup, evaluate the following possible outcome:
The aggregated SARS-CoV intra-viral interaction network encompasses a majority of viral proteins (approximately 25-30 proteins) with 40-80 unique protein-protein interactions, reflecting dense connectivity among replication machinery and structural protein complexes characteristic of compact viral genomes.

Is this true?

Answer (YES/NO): NO